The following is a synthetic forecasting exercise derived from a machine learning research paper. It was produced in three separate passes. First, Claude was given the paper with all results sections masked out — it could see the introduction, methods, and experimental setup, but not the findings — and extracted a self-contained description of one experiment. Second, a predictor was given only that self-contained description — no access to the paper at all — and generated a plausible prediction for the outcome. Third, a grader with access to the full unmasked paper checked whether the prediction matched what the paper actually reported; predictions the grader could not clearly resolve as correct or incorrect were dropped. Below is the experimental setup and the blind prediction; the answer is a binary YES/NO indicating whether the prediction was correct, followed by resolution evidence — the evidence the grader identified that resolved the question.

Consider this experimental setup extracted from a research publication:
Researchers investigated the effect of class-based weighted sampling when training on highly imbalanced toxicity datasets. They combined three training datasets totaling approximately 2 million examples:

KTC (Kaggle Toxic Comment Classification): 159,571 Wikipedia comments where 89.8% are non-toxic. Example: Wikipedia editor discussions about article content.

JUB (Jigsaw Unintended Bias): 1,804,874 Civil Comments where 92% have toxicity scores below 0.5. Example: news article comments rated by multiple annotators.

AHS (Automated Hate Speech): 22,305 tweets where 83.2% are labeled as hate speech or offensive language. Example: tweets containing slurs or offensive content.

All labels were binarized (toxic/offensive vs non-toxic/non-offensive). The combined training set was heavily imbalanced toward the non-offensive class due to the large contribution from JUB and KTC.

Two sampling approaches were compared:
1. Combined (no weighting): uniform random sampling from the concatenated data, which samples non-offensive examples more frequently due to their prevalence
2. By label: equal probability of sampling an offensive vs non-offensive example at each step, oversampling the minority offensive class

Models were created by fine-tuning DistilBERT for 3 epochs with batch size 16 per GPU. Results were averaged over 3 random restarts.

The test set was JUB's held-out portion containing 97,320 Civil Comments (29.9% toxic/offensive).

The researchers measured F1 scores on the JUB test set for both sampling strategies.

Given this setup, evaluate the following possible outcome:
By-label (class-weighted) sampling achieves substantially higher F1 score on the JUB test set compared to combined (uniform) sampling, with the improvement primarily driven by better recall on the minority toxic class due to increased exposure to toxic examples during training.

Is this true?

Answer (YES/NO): NO